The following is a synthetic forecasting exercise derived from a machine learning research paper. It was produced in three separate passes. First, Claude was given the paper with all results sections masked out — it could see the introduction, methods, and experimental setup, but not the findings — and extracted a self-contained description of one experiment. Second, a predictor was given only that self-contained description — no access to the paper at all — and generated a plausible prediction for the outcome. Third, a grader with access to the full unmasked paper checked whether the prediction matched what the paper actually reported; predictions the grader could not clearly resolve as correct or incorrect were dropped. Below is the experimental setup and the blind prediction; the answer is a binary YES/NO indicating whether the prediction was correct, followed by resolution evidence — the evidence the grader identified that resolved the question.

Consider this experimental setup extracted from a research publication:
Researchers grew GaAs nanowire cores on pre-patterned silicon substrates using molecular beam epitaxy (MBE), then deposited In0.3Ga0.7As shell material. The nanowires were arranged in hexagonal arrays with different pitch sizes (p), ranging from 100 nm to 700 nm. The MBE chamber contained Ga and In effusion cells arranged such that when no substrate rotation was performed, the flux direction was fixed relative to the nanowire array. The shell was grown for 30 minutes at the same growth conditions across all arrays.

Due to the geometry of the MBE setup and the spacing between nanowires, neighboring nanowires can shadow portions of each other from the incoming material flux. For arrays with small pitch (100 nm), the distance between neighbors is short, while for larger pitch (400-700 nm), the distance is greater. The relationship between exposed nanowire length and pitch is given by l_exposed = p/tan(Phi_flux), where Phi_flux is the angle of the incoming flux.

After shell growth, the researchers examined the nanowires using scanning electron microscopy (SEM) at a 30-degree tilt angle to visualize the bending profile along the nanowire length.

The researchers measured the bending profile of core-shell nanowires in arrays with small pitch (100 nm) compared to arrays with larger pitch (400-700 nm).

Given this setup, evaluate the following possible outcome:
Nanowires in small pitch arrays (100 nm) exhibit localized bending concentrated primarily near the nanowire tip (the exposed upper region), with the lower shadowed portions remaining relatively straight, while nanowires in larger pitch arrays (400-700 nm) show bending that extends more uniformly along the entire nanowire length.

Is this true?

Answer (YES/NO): YES